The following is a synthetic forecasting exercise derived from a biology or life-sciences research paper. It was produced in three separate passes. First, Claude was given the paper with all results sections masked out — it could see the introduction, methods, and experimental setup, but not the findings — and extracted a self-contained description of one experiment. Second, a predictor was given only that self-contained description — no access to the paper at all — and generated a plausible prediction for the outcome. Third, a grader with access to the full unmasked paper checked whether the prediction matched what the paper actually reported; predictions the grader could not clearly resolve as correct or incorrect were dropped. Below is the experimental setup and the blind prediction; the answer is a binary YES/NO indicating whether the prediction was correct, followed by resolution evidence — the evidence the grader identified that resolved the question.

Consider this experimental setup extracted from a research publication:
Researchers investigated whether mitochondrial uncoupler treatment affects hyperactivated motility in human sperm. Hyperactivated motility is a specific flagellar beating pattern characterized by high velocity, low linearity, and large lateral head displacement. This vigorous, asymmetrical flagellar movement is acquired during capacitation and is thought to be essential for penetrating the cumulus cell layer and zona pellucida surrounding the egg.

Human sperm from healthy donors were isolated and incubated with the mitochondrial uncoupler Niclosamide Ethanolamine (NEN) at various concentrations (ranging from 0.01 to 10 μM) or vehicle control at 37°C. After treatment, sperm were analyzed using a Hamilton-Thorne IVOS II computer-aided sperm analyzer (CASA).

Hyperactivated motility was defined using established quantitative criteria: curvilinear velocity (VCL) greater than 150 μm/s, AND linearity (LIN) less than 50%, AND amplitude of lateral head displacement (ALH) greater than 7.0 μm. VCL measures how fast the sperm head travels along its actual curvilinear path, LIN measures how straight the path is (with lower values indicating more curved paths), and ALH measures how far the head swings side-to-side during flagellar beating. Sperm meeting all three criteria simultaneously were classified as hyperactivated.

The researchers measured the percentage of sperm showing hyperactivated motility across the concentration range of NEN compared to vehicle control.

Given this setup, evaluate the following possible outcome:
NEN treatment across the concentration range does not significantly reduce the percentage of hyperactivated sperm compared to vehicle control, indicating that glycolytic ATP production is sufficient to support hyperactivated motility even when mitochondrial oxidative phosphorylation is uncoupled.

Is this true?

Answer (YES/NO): YES